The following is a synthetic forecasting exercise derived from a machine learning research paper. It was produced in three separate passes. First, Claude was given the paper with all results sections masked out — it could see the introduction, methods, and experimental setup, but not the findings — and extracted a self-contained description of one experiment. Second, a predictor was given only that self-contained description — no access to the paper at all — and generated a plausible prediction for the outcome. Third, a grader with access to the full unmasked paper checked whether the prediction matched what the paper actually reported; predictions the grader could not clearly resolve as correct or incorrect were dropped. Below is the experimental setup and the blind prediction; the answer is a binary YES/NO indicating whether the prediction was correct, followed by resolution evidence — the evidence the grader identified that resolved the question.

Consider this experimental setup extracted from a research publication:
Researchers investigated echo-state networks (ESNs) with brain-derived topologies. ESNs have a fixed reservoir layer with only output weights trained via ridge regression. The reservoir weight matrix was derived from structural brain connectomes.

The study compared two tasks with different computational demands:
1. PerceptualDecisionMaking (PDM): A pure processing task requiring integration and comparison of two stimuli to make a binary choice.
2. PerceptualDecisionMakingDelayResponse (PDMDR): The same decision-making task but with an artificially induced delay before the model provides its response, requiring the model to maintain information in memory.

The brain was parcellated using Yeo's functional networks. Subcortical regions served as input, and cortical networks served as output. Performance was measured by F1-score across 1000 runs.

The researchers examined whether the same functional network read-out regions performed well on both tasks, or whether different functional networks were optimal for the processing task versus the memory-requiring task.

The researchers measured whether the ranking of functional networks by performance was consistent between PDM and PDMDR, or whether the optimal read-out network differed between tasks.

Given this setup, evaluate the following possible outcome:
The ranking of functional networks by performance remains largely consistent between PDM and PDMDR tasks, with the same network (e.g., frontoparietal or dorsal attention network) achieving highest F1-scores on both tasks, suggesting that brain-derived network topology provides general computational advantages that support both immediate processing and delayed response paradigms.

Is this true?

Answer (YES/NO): NO